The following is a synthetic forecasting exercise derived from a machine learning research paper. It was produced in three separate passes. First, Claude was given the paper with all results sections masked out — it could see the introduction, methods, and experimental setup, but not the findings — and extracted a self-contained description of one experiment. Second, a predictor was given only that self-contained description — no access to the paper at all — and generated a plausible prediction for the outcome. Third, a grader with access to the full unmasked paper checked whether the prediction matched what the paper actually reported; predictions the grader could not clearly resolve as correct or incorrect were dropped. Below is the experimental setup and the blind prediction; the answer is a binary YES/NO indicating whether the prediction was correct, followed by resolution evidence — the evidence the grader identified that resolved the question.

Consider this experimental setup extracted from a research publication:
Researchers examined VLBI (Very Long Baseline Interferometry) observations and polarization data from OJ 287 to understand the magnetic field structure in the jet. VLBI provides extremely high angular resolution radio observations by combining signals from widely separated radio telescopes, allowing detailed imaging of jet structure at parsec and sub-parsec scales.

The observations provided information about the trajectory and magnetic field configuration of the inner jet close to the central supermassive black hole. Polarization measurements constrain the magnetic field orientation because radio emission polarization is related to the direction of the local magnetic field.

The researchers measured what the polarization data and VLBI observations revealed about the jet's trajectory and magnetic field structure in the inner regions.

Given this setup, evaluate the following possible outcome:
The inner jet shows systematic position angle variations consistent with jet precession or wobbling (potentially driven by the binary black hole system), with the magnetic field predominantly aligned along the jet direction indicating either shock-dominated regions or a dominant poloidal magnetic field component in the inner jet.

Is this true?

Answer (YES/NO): NO